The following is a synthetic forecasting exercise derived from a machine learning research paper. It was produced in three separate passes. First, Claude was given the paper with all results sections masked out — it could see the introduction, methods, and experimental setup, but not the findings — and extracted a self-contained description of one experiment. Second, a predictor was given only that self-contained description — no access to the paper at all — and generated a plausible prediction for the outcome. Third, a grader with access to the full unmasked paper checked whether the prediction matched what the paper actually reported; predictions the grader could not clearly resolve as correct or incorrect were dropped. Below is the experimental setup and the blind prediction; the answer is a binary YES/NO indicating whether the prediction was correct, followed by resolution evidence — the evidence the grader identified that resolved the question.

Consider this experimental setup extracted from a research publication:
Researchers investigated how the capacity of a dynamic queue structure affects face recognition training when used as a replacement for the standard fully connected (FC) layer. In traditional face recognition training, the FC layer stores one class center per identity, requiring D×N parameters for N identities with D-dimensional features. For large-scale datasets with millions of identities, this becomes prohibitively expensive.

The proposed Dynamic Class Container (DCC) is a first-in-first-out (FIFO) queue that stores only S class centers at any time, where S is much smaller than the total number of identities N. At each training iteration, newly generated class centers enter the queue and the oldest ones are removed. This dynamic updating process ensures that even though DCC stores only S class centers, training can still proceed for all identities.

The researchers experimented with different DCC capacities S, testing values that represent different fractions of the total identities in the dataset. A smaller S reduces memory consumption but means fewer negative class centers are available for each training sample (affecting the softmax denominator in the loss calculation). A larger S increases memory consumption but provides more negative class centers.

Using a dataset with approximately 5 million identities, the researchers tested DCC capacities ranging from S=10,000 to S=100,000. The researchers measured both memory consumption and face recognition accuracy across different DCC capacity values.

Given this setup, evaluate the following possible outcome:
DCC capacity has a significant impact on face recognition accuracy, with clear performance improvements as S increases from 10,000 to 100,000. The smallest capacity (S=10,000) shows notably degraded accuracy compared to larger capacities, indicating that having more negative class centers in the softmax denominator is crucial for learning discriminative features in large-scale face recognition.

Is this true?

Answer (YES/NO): NO